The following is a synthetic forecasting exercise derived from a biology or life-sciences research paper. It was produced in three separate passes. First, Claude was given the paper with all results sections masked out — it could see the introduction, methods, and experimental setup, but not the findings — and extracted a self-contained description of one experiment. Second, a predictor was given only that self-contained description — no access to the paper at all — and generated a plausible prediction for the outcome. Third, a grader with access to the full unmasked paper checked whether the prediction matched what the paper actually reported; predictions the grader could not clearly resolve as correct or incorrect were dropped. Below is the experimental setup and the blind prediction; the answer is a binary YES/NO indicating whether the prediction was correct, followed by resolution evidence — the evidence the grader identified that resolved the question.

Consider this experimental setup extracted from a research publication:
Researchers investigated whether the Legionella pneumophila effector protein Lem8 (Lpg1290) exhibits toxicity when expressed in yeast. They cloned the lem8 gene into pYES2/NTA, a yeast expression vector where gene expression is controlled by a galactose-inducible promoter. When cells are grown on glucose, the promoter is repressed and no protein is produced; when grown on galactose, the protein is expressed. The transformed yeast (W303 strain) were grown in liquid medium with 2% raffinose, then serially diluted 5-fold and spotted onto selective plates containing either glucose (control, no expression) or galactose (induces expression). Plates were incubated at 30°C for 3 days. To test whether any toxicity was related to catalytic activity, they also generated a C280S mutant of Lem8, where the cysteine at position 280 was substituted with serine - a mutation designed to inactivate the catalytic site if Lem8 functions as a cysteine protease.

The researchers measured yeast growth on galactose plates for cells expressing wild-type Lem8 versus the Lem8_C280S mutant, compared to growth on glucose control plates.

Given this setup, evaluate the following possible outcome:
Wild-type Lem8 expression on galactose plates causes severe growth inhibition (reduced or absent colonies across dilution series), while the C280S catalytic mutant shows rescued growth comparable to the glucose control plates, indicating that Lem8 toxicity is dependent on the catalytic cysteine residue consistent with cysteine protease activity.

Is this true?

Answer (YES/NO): YES